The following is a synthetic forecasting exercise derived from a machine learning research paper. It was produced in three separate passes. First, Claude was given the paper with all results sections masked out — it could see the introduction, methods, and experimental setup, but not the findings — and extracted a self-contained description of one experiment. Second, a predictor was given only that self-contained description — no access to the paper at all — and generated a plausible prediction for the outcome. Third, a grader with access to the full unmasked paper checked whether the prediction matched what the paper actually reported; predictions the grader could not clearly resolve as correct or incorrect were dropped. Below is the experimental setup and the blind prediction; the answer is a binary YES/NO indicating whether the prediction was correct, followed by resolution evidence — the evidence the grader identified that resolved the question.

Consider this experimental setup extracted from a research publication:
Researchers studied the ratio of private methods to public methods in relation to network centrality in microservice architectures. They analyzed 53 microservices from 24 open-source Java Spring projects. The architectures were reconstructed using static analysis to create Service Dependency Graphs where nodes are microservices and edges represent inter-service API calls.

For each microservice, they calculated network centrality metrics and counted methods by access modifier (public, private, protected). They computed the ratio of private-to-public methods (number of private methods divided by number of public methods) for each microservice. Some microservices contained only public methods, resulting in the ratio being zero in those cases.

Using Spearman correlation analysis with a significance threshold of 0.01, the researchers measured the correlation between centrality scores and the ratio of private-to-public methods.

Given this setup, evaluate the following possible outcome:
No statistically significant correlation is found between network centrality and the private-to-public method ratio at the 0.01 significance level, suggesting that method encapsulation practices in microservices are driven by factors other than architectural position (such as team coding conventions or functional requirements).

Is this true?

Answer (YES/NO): NO